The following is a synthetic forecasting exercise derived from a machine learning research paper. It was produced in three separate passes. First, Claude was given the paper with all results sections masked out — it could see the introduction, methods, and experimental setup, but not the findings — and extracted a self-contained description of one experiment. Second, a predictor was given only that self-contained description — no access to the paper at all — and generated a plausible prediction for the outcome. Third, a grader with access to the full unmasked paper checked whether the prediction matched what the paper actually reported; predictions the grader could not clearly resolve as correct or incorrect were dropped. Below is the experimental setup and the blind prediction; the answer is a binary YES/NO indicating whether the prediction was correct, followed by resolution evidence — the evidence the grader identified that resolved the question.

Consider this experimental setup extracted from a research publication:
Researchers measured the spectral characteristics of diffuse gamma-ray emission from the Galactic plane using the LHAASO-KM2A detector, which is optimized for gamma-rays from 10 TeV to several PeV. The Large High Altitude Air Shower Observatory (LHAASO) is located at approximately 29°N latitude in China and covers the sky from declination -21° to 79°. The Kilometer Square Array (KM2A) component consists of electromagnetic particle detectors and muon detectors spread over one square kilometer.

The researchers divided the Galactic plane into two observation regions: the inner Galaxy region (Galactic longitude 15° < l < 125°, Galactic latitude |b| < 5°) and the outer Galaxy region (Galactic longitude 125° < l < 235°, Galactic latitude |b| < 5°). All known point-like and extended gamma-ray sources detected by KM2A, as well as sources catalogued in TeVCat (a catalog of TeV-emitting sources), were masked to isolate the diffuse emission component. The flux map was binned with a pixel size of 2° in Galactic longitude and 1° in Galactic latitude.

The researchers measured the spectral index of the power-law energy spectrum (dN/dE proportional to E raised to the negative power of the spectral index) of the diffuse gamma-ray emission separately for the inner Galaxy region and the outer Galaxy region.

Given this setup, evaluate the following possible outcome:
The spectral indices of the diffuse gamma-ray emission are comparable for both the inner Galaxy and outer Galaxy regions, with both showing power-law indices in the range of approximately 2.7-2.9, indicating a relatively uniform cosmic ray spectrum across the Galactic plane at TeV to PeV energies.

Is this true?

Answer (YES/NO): NO